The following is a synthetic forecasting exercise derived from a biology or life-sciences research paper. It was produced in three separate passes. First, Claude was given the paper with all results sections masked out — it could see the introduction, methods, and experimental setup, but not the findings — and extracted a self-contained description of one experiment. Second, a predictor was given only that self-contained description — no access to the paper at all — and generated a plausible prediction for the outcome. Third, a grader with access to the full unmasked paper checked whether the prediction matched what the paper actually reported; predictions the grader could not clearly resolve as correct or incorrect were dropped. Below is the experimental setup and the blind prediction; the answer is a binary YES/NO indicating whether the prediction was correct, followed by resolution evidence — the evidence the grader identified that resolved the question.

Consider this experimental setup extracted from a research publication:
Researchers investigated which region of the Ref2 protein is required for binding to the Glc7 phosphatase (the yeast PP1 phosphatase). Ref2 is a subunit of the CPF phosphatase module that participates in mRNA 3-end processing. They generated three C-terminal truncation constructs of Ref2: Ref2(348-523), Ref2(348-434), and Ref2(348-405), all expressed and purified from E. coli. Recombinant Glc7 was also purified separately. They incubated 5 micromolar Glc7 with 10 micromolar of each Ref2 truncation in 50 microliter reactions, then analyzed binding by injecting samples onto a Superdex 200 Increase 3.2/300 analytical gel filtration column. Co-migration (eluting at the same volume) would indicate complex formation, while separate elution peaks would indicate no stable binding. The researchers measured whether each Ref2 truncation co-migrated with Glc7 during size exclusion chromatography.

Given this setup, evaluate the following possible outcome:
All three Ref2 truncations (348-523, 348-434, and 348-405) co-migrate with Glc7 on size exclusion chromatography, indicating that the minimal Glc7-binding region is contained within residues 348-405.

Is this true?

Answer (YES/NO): YES